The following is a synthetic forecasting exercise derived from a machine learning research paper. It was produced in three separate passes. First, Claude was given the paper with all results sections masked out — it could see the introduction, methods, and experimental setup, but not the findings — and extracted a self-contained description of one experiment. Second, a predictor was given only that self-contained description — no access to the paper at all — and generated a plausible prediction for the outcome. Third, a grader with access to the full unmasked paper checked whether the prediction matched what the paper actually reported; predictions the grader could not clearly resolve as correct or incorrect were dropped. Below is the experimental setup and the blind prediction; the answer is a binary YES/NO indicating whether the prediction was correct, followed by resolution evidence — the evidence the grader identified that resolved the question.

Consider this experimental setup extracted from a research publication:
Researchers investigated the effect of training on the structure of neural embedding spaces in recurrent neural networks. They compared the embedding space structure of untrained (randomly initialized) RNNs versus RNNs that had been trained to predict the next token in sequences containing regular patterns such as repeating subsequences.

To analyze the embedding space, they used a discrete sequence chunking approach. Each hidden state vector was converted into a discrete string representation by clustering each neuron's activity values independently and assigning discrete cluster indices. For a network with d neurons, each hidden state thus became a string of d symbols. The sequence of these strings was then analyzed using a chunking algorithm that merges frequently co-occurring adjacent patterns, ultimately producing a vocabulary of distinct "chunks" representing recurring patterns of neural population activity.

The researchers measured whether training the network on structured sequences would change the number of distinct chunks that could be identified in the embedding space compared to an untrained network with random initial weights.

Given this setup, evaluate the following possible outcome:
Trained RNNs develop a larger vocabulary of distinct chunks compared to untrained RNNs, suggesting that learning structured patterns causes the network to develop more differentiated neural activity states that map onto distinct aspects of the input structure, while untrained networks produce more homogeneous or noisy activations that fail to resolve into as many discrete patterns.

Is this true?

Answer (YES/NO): YES